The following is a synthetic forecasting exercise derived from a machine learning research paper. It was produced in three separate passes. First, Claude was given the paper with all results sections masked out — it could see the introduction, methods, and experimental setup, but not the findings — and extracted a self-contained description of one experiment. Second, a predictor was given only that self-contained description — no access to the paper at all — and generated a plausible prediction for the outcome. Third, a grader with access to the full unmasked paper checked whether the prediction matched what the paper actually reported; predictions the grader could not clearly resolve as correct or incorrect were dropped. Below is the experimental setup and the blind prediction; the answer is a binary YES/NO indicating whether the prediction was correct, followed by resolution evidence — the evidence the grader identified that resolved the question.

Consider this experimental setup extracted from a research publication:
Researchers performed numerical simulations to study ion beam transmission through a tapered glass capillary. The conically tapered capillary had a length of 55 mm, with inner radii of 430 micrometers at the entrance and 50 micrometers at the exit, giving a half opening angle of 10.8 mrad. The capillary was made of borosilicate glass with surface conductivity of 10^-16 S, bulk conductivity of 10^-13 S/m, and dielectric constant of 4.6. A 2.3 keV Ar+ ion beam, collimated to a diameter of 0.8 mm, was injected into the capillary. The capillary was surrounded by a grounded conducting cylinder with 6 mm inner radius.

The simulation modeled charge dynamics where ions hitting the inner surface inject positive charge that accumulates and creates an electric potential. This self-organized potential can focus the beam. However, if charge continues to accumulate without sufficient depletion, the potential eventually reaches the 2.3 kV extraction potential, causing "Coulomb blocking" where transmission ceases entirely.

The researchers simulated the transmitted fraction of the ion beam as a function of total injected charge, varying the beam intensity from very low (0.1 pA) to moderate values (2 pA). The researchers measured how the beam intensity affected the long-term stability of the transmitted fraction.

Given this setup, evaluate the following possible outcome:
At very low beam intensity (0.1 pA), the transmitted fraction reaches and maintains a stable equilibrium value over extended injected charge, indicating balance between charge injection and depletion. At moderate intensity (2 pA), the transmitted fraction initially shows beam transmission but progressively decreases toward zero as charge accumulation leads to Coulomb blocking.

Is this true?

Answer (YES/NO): YES